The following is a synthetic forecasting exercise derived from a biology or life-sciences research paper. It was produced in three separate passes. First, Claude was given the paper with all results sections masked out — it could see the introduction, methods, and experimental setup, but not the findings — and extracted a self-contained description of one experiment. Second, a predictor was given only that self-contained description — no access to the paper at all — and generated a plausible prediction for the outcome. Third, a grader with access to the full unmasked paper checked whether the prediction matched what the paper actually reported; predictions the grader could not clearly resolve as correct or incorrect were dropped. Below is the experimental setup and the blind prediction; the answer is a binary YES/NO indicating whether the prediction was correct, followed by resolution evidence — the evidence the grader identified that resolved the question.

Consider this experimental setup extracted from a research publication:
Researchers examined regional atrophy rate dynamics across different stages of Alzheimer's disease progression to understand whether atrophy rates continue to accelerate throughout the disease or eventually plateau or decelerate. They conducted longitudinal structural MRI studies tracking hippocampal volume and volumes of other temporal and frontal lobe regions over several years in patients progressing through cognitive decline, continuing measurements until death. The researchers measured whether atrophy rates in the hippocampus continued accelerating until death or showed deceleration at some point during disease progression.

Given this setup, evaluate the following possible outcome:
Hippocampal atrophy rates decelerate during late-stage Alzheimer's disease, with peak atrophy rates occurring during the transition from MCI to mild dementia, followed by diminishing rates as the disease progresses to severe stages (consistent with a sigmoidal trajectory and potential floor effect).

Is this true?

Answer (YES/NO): YES